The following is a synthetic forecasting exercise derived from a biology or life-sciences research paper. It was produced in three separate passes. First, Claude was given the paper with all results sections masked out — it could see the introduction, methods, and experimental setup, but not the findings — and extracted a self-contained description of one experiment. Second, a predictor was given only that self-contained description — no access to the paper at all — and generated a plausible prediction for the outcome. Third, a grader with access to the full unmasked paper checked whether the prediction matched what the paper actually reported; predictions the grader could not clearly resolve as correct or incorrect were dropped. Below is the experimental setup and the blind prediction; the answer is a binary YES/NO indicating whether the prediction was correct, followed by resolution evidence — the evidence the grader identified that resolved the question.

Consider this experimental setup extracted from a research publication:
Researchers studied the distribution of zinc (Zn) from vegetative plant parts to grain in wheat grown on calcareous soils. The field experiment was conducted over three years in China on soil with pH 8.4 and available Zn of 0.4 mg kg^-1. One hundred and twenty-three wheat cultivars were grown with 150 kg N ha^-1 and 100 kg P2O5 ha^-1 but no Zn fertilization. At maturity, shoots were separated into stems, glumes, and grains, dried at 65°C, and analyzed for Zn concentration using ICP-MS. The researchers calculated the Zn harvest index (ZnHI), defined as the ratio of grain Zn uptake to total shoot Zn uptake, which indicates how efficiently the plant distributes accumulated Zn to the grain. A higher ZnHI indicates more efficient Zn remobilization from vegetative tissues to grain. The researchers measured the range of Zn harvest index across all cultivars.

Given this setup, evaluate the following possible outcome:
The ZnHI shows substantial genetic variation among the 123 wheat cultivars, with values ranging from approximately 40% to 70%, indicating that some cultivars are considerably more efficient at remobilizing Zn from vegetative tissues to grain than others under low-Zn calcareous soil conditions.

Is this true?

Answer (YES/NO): NO